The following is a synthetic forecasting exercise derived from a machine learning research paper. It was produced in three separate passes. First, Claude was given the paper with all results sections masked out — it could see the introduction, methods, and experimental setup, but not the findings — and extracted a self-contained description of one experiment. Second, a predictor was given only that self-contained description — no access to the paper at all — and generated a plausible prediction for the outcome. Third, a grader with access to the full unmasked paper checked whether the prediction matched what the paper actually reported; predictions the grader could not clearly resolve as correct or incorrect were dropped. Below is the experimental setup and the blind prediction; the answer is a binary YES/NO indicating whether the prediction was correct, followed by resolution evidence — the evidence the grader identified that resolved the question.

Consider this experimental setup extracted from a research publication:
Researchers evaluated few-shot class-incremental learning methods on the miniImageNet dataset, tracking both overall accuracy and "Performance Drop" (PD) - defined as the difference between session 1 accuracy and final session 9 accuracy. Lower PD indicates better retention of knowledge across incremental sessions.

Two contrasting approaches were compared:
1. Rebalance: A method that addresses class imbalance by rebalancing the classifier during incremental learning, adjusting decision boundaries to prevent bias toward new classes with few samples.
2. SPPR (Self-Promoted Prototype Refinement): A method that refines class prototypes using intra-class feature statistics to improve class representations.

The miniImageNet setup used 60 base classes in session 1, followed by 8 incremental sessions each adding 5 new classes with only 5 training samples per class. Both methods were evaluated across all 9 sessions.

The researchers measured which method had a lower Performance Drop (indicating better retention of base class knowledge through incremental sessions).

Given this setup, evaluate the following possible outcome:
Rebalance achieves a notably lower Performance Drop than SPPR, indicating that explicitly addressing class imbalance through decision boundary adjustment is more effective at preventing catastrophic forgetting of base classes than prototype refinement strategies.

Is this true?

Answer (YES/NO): NO